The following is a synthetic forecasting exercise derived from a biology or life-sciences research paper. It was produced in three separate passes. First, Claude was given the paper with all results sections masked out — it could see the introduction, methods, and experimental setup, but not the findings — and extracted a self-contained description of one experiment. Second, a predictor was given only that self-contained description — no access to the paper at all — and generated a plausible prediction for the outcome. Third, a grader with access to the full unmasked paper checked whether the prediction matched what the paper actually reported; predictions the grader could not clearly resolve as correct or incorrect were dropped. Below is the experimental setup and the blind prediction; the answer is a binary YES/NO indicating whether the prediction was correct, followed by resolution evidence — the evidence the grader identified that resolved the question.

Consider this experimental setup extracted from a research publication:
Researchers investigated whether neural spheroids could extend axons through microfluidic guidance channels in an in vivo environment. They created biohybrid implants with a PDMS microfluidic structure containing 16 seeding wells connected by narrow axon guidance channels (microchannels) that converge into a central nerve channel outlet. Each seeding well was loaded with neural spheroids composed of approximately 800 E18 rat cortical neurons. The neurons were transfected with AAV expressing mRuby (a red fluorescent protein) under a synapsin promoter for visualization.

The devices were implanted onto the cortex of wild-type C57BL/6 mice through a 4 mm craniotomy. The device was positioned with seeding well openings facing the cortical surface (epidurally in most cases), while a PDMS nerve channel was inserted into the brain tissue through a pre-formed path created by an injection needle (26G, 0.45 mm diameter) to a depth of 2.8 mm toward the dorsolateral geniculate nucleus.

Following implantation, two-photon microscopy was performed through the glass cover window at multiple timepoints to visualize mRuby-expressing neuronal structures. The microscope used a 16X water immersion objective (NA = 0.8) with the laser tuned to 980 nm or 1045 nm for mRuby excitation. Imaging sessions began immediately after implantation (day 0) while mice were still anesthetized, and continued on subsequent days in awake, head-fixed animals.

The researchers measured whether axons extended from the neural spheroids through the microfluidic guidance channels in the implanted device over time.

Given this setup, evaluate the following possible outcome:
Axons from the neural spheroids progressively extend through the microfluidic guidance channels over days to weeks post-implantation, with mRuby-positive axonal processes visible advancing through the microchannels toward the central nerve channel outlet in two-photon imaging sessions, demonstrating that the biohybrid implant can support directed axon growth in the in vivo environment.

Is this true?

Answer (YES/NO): NO